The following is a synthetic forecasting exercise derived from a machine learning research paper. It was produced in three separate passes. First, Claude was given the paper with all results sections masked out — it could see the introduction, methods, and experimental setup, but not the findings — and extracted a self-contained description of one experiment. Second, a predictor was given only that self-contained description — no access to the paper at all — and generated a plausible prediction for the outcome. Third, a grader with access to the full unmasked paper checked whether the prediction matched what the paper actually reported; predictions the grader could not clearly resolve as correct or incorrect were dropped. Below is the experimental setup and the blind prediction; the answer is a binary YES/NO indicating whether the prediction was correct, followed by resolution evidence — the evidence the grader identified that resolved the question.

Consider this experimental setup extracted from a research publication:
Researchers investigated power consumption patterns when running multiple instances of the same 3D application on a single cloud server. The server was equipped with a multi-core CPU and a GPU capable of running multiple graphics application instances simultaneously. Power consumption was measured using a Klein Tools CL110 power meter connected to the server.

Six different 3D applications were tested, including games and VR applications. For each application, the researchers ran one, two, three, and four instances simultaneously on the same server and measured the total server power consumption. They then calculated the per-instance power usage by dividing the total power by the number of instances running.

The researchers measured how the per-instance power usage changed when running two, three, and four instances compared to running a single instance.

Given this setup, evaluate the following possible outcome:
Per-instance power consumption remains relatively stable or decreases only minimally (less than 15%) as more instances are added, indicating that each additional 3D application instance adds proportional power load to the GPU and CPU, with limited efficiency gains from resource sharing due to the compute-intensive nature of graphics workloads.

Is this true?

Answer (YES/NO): NO